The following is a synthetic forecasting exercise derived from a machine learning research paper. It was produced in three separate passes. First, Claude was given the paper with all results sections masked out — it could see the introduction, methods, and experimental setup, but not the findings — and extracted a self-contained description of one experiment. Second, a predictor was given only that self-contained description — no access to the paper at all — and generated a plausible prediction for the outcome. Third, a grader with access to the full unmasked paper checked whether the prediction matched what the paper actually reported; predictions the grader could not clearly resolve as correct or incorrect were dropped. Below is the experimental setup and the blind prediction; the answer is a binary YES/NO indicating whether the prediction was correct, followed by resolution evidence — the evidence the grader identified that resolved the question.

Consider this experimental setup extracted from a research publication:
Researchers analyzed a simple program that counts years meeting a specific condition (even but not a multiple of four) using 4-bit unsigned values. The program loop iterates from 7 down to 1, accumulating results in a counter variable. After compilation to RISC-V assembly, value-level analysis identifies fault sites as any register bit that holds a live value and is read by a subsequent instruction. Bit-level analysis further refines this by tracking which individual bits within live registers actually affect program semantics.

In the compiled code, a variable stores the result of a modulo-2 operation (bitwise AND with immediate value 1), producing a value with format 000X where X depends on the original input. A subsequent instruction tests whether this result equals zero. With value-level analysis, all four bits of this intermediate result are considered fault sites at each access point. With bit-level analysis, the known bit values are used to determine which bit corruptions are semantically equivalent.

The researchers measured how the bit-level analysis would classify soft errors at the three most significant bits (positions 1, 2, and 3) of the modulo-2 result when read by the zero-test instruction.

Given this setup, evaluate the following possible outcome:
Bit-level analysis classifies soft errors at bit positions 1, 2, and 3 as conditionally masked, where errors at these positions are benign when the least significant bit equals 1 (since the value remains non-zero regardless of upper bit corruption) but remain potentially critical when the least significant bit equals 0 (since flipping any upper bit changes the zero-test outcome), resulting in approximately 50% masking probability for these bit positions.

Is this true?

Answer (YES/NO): NO